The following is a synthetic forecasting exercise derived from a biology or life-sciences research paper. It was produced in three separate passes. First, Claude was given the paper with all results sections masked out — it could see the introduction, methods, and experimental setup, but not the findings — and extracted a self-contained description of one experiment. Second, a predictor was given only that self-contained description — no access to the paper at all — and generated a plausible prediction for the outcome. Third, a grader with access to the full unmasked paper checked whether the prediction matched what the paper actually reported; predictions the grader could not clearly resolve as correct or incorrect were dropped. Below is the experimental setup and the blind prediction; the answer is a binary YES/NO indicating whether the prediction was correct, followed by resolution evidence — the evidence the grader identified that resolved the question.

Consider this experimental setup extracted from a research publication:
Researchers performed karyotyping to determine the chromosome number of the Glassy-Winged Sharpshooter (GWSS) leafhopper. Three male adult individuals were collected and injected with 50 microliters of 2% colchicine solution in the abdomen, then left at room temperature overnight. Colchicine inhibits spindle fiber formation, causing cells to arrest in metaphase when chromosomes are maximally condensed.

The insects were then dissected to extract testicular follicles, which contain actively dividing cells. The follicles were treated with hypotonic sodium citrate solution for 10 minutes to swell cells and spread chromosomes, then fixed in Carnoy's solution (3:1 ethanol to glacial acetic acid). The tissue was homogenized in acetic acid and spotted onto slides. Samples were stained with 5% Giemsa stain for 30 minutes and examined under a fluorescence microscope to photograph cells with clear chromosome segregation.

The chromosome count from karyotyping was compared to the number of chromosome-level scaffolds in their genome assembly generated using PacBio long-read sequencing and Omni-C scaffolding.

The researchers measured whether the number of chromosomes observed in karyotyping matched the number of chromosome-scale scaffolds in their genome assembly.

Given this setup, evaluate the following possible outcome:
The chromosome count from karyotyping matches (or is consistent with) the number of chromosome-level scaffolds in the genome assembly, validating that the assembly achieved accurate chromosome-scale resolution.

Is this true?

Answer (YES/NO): YES